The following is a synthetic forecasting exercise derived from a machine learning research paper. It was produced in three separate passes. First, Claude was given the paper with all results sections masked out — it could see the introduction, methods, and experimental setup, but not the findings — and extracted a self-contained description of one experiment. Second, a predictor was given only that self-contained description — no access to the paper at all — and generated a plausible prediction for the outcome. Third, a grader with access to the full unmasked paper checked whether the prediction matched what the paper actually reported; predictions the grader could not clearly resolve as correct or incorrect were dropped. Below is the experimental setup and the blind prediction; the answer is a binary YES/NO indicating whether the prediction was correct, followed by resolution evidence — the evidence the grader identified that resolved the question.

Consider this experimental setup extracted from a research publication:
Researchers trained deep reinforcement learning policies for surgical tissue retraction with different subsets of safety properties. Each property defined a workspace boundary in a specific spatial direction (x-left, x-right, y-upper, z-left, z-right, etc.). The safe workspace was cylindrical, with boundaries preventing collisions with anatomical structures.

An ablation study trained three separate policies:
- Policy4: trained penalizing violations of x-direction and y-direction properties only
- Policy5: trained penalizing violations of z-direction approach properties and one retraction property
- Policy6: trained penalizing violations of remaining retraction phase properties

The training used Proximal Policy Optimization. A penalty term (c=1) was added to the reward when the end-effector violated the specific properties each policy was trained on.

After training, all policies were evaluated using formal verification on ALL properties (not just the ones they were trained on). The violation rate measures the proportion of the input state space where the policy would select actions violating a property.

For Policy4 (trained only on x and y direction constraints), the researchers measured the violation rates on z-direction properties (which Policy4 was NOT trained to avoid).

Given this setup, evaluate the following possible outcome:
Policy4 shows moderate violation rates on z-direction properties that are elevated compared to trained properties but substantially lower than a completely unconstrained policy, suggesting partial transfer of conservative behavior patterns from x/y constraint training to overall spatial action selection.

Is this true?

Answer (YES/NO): NO